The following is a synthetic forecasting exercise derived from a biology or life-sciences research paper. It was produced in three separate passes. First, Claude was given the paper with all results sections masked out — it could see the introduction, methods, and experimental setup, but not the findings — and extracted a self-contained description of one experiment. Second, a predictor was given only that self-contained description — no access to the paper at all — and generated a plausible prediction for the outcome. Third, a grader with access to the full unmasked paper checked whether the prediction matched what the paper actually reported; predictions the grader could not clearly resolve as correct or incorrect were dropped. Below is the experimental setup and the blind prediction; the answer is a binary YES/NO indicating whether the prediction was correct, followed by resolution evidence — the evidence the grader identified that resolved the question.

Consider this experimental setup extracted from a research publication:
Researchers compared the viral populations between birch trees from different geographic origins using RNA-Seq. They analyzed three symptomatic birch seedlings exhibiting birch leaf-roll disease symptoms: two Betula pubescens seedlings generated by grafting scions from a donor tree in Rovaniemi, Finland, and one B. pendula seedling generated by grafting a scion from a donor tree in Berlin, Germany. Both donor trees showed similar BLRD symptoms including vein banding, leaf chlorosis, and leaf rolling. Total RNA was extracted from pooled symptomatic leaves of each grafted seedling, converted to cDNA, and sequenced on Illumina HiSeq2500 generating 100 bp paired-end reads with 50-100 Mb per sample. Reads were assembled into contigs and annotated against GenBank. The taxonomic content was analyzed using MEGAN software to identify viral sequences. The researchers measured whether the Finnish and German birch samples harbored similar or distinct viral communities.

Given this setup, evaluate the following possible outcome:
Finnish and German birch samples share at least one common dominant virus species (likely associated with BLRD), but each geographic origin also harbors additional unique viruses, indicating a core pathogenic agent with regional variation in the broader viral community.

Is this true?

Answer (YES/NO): YES